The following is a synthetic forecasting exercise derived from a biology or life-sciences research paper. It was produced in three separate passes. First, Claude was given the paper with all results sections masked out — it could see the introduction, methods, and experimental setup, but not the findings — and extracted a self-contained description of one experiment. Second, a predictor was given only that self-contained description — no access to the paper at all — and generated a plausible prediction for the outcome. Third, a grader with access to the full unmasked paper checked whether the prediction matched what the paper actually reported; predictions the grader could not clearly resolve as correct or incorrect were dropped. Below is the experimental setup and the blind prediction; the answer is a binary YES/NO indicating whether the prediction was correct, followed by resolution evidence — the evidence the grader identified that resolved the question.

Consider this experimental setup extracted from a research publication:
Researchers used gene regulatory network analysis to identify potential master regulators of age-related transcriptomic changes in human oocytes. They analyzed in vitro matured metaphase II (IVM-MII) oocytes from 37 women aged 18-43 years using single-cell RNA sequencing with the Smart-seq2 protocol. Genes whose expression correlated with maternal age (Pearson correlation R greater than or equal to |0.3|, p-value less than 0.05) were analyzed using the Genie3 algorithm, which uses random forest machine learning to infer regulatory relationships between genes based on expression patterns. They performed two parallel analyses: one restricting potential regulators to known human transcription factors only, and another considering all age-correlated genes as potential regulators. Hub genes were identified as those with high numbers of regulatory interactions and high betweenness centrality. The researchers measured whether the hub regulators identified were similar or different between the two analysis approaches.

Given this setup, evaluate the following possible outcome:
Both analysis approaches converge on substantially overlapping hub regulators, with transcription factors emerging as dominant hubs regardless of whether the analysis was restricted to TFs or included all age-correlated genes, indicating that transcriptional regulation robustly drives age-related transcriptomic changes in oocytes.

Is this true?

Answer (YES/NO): NO